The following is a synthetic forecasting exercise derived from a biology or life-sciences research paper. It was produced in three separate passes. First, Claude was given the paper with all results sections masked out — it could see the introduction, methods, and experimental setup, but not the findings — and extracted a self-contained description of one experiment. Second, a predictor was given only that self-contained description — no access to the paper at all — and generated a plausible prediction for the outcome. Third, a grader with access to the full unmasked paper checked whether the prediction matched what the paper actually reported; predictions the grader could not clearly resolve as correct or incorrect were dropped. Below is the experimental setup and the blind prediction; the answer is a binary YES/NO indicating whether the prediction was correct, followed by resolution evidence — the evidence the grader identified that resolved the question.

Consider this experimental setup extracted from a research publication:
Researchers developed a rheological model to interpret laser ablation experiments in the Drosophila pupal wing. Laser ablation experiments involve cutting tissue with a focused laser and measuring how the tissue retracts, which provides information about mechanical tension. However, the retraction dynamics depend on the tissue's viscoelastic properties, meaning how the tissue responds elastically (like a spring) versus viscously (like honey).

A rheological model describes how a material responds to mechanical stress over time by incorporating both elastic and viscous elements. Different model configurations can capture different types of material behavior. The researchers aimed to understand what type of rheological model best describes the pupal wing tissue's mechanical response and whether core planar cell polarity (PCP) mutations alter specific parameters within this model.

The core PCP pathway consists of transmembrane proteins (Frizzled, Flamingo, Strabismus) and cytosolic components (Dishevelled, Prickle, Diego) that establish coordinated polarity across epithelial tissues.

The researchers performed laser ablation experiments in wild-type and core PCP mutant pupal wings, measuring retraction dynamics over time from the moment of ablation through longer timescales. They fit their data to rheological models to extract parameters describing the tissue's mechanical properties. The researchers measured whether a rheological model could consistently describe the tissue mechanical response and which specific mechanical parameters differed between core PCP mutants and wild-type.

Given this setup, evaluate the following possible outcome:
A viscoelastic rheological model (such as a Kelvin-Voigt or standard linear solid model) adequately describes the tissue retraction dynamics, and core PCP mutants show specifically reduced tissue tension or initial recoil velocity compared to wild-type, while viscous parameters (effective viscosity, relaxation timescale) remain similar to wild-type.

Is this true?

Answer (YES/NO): NO